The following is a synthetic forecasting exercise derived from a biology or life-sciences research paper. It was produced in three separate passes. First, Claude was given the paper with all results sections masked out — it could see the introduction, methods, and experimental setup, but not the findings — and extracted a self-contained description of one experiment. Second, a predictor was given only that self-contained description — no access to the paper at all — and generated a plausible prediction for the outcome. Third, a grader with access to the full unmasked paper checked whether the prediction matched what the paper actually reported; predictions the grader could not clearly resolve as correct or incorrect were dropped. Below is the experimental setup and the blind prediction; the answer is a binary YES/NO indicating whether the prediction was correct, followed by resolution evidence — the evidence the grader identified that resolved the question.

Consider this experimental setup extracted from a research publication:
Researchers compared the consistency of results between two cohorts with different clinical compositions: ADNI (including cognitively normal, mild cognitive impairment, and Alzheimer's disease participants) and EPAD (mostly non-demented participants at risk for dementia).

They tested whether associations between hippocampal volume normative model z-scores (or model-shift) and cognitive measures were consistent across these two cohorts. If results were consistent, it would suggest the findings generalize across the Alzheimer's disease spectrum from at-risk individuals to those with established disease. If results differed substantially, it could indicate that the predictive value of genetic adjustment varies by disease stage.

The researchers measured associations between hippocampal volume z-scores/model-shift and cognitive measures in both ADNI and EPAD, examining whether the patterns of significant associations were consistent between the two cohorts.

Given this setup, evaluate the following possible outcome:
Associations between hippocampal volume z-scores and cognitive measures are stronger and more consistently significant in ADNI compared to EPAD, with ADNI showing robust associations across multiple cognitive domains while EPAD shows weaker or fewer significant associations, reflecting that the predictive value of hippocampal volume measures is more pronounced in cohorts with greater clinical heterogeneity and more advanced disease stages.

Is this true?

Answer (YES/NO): YES